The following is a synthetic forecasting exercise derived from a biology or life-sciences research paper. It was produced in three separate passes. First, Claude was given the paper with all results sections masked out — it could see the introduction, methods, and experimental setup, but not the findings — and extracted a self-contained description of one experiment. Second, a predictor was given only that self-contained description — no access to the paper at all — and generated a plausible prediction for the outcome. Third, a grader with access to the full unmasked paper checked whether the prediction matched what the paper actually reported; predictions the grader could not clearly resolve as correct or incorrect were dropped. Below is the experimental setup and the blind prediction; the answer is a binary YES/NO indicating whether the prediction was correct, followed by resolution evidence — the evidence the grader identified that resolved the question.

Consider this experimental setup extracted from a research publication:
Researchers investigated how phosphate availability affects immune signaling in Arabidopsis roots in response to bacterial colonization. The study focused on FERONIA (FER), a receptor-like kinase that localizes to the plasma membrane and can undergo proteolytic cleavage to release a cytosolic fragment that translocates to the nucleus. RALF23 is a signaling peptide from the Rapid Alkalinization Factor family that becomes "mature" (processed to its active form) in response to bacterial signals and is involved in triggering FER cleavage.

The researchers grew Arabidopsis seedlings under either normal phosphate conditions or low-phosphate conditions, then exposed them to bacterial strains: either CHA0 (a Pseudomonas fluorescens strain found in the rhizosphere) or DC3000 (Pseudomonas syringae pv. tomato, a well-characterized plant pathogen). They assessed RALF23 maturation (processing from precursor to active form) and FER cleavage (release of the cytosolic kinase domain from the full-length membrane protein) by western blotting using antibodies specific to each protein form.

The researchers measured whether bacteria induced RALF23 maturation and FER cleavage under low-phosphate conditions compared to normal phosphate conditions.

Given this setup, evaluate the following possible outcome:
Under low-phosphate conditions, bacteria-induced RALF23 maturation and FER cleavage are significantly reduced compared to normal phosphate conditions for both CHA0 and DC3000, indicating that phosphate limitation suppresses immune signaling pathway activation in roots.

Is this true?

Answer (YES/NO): YES